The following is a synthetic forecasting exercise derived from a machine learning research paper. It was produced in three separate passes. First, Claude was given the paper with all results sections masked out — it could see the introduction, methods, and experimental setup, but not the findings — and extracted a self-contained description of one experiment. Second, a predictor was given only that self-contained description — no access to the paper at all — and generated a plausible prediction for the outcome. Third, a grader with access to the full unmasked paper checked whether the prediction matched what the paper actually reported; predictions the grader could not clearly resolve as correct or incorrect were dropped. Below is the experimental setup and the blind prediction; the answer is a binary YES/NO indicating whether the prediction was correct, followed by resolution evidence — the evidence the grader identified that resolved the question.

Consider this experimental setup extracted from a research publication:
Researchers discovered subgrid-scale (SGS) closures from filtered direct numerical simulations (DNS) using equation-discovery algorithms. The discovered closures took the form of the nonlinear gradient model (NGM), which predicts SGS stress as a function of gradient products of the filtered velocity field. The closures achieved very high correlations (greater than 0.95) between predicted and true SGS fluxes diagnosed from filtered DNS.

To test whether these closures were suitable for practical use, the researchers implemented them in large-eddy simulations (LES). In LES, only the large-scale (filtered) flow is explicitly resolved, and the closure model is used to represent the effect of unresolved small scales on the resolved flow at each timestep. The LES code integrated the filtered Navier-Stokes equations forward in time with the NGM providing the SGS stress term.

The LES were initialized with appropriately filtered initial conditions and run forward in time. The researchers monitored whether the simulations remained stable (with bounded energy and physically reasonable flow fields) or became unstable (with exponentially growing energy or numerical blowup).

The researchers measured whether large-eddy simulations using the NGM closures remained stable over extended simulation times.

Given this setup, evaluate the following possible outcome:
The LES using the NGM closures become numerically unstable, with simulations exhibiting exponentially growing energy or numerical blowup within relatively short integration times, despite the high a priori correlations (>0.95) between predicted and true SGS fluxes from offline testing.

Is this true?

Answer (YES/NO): YES